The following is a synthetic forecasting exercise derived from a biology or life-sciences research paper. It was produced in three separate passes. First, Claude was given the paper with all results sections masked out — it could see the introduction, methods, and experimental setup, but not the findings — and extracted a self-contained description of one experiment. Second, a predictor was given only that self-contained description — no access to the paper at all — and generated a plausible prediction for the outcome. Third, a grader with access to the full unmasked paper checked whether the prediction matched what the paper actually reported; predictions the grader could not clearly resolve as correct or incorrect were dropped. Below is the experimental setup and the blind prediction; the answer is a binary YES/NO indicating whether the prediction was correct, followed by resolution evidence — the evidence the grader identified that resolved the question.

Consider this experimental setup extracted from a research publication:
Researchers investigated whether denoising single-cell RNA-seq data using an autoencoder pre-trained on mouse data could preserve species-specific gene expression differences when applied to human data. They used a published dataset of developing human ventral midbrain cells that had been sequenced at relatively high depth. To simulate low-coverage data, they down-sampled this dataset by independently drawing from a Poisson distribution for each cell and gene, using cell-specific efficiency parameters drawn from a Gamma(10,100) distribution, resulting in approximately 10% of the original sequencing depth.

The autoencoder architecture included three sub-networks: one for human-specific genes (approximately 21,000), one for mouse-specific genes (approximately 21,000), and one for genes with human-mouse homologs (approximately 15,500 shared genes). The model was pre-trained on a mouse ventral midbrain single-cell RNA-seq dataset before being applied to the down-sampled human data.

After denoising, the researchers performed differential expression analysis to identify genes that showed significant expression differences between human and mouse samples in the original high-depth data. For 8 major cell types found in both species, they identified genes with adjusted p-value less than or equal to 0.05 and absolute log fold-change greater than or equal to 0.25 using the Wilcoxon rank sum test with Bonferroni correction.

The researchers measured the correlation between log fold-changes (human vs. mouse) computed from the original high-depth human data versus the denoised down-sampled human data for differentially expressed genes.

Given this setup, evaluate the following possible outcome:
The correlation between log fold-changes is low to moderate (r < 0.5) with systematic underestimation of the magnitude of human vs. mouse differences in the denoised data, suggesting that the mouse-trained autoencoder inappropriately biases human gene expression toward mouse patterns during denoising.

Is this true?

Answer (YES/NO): NO